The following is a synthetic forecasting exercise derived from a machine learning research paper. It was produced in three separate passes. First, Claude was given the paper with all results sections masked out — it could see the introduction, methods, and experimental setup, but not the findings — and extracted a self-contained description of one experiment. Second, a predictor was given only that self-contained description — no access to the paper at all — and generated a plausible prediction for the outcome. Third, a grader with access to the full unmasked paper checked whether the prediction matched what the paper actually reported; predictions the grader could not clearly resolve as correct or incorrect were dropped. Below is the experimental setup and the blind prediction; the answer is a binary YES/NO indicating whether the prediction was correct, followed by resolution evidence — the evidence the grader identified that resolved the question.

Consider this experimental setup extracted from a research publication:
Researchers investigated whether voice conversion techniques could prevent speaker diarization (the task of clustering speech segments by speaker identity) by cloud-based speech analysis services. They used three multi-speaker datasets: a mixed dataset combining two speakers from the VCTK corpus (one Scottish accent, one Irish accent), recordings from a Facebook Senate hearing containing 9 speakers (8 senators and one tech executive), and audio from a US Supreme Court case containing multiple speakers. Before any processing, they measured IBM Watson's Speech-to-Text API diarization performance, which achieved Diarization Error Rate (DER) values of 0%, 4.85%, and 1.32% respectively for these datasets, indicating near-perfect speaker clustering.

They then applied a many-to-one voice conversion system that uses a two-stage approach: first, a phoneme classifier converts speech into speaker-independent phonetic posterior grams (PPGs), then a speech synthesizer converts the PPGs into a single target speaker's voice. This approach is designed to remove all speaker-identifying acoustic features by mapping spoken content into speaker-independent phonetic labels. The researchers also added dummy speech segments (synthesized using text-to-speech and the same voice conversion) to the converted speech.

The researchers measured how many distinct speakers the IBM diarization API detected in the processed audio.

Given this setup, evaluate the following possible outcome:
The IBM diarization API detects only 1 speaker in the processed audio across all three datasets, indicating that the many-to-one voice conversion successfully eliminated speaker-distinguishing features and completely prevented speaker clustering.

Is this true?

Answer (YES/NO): YES